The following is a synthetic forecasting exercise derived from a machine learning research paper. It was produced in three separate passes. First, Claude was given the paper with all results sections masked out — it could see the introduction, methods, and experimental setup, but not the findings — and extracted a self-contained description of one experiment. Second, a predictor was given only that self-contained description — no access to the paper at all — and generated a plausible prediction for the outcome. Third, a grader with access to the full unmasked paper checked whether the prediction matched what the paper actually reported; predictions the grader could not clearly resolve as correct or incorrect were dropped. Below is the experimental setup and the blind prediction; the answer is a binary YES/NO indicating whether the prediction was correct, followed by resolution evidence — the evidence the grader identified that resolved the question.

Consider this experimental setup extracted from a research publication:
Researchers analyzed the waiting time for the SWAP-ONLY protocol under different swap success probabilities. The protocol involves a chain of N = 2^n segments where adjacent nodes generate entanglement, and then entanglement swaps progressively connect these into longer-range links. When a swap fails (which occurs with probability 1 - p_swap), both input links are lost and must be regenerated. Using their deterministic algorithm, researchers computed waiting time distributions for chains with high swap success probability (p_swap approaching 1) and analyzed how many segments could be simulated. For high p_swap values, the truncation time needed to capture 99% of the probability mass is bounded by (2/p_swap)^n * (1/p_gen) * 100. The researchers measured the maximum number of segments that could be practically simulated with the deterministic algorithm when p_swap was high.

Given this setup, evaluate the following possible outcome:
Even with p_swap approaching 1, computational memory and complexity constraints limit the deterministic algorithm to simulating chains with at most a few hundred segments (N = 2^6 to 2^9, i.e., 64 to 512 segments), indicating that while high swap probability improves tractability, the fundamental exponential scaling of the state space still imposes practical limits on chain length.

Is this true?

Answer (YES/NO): NO